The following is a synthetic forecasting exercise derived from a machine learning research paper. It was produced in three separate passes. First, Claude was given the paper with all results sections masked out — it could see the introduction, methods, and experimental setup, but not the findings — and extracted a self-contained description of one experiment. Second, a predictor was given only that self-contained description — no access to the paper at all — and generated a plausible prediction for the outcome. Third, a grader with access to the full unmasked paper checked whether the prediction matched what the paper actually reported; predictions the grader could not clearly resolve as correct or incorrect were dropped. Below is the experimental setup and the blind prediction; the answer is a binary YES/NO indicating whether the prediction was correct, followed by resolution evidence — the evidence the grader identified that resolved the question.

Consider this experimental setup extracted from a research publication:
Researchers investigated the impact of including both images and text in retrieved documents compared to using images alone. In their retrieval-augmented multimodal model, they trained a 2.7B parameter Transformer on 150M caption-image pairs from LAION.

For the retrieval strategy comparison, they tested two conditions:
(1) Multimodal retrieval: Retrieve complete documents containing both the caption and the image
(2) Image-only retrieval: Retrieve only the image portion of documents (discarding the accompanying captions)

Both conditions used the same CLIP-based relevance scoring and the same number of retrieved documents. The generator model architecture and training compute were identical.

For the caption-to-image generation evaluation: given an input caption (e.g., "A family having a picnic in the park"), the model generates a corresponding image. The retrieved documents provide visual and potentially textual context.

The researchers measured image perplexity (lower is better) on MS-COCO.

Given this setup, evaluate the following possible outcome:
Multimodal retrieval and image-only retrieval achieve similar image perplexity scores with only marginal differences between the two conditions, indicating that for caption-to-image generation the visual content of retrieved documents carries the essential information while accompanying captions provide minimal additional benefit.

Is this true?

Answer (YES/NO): NO